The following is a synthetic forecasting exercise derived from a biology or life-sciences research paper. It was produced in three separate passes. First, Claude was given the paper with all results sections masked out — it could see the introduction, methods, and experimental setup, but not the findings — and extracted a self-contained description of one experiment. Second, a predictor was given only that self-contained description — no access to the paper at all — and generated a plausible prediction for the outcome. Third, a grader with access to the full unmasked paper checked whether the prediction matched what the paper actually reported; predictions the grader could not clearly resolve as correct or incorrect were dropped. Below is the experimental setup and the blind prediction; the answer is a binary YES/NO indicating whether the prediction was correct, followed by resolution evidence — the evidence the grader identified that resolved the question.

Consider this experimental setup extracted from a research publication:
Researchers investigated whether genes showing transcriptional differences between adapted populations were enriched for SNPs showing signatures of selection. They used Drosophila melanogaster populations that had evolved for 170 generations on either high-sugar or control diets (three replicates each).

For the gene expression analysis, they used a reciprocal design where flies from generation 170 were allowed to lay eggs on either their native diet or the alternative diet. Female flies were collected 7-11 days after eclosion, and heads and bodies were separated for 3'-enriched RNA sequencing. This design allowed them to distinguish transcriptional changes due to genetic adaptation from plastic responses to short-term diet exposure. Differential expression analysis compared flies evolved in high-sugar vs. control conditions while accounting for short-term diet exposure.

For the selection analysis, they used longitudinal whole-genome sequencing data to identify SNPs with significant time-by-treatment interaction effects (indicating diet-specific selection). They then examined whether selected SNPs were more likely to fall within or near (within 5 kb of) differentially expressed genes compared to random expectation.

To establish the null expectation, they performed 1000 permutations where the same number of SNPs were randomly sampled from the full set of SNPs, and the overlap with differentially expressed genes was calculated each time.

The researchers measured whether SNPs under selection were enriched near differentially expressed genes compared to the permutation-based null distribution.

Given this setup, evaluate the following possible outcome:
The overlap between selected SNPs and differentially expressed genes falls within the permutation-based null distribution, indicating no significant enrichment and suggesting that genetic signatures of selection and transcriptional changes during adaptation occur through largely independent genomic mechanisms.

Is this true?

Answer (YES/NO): NO